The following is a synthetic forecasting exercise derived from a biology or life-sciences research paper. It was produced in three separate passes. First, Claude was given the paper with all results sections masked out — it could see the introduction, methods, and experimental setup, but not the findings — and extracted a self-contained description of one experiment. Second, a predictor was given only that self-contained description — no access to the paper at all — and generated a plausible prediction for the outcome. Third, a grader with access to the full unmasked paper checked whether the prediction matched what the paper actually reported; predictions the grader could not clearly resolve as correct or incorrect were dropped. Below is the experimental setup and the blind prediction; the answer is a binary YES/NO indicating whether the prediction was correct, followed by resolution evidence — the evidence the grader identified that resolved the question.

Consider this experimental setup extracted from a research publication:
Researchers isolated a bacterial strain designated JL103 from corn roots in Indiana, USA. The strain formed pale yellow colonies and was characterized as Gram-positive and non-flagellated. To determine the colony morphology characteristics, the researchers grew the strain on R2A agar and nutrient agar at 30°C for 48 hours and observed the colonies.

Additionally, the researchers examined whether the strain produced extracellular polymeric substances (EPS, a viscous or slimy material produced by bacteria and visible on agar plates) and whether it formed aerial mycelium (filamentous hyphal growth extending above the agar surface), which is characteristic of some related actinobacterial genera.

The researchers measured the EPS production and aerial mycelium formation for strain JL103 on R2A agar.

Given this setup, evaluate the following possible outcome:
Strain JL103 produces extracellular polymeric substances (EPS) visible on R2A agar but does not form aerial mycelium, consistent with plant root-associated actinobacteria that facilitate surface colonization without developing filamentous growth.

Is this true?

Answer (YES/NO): YES